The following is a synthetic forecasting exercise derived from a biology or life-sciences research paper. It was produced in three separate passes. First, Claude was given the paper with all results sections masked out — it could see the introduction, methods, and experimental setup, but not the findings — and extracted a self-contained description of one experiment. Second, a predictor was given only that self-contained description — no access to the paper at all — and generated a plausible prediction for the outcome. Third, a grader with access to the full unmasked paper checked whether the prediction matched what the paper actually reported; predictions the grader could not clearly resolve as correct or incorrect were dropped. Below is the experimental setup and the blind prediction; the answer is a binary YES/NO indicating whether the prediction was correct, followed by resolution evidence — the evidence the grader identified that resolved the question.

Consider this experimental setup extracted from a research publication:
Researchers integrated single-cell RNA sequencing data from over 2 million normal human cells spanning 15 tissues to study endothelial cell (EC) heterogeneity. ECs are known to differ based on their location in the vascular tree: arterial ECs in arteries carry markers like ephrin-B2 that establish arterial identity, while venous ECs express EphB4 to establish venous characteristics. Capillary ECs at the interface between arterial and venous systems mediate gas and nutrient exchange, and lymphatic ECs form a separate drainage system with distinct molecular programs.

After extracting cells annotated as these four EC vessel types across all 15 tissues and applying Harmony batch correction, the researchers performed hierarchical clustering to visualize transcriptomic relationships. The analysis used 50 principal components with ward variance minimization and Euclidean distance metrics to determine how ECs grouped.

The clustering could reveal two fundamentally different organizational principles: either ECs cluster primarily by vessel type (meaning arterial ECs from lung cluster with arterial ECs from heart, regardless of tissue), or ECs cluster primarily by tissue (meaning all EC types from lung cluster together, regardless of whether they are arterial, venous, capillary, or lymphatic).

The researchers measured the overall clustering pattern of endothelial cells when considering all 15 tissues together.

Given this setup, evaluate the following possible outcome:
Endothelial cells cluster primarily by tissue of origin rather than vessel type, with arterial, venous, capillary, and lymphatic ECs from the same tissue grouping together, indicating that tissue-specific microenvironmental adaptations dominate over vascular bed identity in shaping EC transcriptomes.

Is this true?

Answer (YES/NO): NO